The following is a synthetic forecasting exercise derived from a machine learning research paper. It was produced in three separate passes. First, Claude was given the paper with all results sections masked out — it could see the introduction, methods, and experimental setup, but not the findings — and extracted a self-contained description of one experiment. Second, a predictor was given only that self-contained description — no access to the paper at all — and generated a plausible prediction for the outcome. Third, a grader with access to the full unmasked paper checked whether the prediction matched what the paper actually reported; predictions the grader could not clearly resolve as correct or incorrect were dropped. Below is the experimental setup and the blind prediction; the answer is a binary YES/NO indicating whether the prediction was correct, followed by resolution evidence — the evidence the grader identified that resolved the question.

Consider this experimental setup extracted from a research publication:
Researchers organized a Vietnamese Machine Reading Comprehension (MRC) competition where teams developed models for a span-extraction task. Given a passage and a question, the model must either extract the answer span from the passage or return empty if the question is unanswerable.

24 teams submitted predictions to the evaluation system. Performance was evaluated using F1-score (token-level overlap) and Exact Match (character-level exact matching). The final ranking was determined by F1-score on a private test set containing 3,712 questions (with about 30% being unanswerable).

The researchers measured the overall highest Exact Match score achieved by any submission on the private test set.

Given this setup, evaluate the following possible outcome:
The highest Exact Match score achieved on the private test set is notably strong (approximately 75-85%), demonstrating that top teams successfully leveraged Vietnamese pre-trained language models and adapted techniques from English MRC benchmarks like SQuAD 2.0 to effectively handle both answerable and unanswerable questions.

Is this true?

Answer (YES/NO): NO